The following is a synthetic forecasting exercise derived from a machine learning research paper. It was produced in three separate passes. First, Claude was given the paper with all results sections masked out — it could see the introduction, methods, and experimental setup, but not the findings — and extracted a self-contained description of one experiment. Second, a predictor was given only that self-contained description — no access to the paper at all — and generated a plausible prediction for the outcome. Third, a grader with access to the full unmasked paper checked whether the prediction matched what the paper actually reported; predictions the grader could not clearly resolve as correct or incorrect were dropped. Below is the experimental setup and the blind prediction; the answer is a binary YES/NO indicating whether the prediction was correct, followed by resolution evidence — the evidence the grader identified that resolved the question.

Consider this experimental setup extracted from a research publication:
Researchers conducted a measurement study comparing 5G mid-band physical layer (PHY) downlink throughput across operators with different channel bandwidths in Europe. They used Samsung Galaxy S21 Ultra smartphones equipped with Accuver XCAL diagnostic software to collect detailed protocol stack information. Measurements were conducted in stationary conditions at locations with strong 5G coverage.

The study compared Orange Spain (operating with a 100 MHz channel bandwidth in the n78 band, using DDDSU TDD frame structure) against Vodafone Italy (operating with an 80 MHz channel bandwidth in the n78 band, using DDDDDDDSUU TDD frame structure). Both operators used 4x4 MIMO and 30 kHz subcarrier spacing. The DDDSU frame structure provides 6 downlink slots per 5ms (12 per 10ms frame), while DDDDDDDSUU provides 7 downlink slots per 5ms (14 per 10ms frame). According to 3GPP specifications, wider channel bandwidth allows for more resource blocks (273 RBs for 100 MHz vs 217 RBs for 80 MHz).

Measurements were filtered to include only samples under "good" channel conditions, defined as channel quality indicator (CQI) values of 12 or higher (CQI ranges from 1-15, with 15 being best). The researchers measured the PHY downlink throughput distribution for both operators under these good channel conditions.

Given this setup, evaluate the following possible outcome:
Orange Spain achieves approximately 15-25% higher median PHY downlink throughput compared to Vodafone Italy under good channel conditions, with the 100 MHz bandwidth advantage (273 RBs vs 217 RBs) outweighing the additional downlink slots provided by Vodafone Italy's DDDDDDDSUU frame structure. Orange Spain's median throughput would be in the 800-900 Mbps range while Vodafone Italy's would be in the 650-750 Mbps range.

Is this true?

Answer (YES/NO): NO